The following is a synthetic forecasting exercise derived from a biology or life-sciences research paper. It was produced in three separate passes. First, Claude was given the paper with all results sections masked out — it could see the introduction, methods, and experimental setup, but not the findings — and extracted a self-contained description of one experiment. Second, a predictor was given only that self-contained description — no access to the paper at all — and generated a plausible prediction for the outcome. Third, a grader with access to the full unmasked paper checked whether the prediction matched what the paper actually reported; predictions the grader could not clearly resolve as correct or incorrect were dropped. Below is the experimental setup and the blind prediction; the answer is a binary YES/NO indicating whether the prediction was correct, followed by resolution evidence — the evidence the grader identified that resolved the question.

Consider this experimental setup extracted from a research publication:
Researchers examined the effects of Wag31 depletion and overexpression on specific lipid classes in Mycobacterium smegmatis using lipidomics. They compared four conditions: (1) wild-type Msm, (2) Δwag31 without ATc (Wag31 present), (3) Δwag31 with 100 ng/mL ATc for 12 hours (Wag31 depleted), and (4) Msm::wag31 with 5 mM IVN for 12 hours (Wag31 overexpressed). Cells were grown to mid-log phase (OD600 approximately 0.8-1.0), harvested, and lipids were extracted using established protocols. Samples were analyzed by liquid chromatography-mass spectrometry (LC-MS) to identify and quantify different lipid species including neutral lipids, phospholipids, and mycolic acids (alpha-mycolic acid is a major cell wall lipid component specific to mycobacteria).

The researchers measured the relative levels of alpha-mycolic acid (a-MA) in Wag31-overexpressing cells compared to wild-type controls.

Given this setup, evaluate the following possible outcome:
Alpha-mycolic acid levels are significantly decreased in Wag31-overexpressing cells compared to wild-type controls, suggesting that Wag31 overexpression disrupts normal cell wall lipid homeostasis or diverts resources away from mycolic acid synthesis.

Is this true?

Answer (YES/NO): NO